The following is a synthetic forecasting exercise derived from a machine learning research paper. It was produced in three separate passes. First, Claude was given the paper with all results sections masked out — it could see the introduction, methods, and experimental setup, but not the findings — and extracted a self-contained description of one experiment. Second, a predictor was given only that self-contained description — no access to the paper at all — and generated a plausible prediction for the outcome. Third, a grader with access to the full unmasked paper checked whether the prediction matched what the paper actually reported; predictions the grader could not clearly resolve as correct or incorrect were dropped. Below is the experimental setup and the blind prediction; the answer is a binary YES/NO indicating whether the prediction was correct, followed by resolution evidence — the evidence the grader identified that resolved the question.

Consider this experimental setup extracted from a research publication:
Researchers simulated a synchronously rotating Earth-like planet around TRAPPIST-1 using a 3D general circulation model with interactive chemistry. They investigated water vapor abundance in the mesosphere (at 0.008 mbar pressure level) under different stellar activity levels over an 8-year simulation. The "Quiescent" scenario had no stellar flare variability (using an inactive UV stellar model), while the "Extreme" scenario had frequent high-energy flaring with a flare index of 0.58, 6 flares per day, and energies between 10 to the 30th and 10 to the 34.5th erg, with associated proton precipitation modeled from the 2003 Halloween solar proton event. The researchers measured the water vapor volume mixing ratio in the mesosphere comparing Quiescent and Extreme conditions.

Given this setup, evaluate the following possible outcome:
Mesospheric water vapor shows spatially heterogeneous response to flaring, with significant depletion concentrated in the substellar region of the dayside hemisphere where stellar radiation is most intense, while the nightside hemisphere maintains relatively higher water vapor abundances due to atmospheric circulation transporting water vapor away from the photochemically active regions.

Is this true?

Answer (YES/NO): NO